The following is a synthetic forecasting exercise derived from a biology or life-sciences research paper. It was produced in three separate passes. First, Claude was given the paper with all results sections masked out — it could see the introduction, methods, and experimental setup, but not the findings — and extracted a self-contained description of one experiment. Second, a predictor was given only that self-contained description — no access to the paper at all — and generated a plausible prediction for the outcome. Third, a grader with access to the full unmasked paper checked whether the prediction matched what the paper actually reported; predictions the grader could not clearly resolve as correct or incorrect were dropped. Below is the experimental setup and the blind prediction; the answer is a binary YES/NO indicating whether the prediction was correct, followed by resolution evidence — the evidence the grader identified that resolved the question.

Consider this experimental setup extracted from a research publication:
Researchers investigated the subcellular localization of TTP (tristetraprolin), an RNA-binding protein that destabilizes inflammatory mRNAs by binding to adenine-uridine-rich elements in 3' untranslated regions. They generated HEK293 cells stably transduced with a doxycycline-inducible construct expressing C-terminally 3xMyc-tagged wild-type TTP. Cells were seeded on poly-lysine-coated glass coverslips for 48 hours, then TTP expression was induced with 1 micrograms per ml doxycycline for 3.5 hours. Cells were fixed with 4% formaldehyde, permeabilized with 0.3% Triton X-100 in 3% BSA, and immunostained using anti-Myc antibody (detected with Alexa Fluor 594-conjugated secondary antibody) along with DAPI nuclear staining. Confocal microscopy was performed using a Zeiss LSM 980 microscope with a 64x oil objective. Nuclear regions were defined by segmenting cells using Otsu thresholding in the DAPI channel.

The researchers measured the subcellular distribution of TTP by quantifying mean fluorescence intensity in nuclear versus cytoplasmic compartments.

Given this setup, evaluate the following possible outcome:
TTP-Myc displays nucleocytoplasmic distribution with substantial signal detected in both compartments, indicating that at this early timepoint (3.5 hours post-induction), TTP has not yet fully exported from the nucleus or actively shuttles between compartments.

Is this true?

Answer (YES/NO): NO